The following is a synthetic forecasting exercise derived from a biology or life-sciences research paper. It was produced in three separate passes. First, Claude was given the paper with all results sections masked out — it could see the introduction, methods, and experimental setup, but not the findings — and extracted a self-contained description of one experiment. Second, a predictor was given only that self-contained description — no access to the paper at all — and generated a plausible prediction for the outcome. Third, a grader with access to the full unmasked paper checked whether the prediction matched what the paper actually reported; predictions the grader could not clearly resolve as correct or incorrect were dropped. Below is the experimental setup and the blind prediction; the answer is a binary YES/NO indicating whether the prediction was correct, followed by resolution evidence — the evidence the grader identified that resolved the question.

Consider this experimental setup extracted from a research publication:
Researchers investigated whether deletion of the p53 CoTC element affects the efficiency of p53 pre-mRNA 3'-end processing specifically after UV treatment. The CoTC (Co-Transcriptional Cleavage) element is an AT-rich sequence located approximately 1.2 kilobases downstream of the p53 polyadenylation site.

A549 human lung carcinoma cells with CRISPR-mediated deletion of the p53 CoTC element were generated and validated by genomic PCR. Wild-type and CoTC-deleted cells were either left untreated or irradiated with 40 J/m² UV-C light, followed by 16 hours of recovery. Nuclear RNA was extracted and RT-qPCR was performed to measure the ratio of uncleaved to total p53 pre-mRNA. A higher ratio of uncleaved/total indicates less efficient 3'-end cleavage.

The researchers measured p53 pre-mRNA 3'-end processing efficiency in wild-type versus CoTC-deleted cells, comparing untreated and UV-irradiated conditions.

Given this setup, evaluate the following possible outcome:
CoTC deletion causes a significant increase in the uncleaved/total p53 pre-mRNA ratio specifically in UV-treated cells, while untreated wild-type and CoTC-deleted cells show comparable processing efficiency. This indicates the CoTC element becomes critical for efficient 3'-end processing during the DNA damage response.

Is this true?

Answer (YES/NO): YES